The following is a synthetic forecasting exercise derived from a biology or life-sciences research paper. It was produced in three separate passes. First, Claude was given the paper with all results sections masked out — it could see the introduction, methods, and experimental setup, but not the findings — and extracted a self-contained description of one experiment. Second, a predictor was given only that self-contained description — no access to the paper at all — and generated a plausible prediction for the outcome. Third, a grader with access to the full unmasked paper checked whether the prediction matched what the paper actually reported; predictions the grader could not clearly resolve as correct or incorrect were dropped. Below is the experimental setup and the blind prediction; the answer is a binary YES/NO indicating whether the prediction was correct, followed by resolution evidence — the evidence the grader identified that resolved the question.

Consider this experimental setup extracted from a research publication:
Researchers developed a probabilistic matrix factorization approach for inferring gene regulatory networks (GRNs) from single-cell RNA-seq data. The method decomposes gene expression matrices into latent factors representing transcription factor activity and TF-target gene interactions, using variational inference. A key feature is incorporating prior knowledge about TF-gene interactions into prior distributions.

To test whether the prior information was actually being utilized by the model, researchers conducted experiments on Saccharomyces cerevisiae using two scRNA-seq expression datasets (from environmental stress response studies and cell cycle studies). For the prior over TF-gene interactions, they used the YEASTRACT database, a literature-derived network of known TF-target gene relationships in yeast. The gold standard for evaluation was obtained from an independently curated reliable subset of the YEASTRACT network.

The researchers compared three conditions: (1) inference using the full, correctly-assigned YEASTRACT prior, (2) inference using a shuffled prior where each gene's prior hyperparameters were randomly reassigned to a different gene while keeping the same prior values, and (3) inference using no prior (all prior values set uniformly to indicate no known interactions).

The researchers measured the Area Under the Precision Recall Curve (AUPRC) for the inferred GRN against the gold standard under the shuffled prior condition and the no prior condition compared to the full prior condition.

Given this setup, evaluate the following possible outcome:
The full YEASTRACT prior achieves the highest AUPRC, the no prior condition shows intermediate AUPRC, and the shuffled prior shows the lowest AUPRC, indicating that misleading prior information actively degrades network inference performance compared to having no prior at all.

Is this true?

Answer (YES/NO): NO